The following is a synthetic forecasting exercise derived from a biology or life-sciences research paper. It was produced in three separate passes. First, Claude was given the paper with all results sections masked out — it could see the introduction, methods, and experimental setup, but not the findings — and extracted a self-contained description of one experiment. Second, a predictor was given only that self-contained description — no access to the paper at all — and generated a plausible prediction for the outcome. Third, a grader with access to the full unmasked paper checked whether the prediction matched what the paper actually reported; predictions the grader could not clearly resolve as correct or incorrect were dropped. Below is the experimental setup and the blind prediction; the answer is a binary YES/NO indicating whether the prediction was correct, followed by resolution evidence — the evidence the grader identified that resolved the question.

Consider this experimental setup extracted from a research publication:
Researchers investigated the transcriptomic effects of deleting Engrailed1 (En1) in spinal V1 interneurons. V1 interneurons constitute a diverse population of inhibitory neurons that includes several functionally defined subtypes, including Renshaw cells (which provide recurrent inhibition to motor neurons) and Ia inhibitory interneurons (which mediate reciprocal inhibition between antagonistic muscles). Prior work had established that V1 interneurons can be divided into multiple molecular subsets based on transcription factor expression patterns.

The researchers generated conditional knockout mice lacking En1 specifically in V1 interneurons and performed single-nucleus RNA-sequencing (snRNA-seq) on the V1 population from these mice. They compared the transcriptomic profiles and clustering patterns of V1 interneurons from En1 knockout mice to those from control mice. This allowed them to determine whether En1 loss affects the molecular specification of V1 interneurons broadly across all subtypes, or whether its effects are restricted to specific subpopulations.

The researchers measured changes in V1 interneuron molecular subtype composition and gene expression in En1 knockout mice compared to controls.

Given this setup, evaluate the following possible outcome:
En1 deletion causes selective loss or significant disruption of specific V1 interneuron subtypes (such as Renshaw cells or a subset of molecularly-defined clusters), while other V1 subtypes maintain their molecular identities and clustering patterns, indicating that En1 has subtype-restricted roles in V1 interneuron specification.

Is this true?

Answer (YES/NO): YES